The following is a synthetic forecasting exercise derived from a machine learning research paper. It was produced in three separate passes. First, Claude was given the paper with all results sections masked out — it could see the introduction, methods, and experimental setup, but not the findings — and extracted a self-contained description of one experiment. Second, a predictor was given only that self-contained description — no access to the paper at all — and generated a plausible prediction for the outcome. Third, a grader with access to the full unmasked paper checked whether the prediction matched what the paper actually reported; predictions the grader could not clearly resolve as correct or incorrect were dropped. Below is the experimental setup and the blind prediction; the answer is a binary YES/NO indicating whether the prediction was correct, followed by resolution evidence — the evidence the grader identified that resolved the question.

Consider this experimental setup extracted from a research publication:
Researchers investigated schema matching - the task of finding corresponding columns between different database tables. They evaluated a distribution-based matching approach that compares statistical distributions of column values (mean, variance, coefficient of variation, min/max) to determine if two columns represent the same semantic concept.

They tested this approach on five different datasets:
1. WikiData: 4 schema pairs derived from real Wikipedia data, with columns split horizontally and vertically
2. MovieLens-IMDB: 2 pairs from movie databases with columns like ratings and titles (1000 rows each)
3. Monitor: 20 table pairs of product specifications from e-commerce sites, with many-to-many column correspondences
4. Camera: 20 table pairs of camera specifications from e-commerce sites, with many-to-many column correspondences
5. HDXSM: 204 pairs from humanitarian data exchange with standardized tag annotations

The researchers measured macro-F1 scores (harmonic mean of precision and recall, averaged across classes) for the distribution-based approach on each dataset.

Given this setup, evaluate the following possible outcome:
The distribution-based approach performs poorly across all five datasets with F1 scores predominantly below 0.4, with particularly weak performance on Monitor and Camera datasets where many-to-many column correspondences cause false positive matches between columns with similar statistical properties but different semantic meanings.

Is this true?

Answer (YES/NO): NO